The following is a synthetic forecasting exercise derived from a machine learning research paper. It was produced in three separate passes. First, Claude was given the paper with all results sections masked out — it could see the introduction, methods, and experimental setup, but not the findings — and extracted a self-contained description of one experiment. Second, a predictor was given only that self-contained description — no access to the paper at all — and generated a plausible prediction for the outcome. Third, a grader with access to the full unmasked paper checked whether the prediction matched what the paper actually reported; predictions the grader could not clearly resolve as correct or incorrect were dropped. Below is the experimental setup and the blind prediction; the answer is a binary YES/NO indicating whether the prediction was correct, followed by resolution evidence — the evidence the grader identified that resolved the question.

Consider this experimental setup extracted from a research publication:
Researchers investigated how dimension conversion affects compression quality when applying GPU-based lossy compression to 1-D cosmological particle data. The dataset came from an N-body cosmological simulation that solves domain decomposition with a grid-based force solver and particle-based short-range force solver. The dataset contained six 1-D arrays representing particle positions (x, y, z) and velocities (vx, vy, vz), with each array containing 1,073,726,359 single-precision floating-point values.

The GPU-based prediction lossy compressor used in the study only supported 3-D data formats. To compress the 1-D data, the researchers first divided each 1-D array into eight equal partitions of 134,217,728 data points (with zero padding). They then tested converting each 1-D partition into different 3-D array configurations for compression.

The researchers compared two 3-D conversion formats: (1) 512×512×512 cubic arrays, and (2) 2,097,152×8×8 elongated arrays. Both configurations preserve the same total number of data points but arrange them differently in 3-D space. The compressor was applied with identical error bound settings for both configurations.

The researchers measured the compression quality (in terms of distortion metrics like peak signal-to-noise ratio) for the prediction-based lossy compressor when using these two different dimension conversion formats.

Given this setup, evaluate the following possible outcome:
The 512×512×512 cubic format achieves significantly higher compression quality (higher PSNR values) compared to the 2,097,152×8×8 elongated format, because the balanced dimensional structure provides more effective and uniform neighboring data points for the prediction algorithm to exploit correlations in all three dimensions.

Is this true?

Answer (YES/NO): YES